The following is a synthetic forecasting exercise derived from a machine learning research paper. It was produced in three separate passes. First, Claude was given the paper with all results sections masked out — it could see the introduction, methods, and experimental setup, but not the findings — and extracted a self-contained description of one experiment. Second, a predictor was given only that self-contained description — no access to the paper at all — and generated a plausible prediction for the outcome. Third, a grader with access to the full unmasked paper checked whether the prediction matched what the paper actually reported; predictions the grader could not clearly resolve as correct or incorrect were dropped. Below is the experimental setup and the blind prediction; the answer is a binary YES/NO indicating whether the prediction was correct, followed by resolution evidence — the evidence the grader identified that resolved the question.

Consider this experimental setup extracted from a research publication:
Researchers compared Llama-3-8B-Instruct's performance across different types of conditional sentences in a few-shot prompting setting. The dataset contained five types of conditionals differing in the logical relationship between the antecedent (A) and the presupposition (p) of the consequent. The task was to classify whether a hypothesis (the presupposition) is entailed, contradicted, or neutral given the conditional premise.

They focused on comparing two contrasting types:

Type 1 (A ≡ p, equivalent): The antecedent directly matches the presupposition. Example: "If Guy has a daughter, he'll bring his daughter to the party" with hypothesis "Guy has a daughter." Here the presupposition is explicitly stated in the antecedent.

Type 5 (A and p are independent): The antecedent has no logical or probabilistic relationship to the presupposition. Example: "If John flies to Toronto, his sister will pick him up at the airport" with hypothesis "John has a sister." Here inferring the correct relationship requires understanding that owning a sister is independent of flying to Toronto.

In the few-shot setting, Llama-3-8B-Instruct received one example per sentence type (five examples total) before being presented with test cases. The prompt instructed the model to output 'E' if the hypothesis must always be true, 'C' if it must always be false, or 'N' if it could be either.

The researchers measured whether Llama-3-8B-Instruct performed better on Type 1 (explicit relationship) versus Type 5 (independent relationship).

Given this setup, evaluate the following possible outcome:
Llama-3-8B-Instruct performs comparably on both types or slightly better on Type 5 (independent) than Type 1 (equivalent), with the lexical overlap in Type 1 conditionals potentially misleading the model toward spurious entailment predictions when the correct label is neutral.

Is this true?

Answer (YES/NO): NO